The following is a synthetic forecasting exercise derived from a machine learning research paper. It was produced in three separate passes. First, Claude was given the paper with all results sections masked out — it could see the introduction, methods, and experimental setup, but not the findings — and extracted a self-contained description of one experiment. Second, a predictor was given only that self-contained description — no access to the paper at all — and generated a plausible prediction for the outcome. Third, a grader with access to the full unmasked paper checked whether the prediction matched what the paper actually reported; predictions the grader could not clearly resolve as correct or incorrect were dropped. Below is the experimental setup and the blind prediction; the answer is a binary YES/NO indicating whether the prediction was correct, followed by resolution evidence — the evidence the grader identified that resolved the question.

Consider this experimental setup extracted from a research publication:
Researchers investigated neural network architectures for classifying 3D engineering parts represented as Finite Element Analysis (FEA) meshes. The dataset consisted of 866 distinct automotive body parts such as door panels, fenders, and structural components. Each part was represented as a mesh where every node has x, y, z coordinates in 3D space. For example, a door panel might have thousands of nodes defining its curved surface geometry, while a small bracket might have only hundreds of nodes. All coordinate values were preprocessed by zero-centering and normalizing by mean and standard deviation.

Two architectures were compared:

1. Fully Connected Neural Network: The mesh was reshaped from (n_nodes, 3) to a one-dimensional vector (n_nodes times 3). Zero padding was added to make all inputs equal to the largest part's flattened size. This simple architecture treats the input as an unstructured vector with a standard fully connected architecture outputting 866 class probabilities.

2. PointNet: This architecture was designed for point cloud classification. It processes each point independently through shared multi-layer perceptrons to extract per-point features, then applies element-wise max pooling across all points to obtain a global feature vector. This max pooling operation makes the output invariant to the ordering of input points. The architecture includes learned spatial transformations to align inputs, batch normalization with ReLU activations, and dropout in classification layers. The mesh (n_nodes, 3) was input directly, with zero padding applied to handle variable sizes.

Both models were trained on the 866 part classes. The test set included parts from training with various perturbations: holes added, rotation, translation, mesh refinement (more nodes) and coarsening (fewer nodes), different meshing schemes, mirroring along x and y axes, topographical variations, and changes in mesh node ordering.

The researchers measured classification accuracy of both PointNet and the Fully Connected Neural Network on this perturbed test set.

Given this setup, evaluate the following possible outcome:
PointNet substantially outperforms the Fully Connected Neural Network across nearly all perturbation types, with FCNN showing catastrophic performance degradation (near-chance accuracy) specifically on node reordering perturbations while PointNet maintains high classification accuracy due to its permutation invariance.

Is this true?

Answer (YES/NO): NO